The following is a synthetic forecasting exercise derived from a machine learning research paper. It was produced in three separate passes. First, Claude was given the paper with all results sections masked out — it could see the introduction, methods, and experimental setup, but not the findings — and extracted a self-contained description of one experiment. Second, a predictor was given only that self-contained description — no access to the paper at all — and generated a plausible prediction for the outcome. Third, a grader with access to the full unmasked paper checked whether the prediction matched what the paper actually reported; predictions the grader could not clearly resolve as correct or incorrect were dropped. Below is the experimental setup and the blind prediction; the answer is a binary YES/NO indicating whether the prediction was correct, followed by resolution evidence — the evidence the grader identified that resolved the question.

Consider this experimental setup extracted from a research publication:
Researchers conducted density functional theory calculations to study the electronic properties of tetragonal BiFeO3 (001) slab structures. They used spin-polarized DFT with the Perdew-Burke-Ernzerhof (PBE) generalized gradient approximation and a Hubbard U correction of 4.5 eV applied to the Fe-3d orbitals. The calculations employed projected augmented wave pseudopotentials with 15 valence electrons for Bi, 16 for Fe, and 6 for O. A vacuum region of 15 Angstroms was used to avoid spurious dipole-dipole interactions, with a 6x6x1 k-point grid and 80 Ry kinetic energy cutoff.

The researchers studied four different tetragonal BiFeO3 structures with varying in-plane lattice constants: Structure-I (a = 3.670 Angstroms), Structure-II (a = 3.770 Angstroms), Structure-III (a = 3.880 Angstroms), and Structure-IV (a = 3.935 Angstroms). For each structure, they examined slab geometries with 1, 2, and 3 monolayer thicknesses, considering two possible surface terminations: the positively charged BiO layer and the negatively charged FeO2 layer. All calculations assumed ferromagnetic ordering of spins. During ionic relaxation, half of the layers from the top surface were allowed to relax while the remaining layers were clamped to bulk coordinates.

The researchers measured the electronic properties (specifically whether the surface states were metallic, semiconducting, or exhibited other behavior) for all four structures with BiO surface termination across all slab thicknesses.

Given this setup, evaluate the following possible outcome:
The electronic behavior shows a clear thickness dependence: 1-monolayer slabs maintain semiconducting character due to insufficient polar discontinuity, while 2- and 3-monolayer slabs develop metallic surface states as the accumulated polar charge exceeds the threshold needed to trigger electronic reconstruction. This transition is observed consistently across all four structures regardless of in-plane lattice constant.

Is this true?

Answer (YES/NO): NO